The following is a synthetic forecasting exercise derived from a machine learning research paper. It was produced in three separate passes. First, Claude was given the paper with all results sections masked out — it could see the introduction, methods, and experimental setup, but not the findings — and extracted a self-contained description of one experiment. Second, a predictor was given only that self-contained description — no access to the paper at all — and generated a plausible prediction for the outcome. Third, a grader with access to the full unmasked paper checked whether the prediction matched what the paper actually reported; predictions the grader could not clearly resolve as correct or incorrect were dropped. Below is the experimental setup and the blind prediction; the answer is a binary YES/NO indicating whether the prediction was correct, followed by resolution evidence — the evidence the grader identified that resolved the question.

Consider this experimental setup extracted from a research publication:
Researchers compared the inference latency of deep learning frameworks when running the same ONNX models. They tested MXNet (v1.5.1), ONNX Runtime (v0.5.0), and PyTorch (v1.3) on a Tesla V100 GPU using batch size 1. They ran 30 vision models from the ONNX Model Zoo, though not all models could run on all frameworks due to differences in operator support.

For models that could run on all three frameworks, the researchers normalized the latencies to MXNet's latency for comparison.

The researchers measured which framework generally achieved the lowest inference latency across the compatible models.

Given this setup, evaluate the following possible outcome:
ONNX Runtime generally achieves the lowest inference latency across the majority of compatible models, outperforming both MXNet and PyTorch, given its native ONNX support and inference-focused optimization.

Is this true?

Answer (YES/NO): NO